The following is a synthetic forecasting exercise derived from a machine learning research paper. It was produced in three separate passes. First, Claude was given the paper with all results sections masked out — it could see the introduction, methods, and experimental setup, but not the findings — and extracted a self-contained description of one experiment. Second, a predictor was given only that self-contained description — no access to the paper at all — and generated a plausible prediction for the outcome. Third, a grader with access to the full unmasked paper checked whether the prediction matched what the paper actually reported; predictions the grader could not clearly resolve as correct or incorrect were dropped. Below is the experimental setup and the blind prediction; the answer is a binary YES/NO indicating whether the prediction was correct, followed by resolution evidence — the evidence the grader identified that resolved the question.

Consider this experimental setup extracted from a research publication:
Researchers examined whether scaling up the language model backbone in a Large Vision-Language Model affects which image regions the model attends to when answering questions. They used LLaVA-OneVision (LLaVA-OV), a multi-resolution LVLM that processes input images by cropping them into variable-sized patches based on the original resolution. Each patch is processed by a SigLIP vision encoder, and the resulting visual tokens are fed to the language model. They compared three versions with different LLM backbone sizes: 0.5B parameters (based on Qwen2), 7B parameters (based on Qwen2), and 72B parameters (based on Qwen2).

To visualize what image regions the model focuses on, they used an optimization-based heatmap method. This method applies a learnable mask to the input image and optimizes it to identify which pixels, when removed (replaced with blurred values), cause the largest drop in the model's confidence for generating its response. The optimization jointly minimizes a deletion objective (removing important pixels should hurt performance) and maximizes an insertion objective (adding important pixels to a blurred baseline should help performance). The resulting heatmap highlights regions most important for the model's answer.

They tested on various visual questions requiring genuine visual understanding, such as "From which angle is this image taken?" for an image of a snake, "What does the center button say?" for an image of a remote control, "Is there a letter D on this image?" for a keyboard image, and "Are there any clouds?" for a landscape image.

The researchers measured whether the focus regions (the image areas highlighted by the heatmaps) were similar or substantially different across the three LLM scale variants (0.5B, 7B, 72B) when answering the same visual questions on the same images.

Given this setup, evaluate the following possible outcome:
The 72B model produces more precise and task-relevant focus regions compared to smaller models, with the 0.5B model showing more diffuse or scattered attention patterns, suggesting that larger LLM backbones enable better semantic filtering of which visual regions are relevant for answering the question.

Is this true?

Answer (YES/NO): NO